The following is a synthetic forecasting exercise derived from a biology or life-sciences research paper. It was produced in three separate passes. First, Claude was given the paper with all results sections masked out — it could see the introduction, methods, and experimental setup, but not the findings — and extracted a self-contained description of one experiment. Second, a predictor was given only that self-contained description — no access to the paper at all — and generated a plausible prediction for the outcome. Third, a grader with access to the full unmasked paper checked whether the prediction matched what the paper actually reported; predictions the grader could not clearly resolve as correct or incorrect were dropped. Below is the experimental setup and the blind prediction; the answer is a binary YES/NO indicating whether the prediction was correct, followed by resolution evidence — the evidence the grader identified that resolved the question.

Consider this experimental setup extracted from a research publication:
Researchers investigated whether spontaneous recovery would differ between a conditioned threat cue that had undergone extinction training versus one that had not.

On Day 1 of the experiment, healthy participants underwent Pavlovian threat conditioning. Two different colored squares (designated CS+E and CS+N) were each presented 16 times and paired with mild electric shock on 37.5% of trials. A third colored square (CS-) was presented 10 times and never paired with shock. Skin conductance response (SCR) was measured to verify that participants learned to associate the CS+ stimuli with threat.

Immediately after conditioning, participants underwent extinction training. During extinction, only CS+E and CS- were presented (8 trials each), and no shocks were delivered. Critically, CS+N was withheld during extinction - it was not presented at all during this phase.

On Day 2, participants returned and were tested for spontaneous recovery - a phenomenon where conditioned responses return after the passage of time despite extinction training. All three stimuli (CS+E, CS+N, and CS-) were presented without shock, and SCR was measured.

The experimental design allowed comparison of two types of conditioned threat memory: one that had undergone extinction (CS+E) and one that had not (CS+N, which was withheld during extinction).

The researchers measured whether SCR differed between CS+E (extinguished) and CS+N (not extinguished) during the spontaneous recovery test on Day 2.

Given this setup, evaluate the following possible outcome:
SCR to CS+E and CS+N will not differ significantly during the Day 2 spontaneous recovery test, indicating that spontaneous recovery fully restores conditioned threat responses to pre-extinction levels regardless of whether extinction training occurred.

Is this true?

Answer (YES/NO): YES